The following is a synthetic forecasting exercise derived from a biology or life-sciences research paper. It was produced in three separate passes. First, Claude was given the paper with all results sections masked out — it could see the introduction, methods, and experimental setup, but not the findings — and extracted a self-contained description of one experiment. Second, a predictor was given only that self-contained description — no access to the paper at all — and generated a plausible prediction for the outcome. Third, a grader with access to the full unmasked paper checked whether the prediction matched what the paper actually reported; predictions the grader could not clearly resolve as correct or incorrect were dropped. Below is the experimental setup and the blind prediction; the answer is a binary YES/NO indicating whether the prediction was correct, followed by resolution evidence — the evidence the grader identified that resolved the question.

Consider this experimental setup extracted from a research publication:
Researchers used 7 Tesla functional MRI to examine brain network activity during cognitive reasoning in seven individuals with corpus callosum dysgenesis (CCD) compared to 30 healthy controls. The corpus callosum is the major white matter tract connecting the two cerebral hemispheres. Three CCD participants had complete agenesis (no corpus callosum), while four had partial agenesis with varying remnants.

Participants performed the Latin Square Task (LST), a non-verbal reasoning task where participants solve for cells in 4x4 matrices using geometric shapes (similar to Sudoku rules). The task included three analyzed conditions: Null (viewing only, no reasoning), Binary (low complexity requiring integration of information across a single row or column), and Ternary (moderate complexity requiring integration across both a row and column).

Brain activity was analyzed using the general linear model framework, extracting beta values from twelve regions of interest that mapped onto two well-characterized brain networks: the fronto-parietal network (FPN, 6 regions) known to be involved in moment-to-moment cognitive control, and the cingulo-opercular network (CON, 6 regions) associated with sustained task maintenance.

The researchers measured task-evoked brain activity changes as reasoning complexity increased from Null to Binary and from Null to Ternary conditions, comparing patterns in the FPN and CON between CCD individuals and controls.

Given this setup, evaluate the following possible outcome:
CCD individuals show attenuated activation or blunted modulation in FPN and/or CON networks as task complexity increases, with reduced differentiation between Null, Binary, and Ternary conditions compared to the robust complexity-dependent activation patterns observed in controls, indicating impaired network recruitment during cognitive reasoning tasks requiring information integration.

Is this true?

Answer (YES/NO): YES